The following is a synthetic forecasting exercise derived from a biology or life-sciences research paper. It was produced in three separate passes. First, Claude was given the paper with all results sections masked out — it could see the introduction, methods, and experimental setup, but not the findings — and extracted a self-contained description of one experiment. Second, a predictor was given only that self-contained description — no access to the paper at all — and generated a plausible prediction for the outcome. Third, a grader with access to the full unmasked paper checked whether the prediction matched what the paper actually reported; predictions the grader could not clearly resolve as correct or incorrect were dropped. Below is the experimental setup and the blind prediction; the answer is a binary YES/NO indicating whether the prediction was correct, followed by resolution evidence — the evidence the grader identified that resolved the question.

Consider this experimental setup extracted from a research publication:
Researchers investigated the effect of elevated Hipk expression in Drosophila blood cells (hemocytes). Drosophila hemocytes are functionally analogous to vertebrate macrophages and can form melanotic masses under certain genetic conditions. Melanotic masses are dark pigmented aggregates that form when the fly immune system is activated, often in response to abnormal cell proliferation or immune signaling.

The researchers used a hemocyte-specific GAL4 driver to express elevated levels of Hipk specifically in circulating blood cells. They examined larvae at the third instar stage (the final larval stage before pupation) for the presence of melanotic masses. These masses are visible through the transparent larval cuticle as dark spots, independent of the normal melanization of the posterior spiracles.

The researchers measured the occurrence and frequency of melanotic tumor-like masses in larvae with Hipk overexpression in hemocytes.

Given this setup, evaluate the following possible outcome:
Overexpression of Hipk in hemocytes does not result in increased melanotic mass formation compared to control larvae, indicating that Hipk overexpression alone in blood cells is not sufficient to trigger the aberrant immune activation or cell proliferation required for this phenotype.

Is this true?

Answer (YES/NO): NO